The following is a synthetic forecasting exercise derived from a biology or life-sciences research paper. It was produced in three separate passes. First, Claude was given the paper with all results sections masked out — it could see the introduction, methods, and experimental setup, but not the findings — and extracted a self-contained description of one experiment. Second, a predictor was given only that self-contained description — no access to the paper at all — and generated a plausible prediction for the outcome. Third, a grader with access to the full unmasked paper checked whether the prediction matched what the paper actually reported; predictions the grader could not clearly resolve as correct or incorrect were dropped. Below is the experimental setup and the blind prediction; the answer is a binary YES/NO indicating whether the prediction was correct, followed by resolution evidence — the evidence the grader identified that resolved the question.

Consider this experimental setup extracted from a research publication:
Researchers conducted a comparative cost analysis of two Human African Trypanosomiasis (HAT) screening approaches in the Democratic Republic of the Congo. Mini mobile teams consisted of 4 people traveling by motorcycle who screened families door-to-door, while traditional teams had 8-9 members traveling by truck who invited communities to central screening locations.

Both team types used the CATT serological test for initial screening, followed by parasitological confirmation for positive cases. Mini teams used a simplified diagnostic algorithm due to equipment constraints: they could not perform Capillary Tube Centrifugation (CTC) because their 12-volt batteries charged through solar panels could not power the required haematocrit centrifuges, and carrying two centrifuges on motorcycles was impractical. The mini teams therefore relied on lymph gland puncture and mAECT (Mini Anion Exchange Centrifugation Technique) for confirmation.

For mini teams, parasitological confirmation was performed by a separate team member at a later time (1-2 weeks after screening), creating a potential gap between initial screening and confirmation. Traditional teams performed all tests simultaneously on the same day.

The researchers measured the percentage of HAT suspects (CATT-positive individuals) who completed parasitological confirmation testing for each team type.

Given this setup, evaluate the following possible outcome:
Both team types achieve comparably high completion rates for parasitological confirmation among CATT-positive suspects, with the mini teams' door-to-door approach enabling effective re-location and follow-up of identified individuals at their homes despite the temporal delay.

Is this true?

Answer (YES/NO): YES